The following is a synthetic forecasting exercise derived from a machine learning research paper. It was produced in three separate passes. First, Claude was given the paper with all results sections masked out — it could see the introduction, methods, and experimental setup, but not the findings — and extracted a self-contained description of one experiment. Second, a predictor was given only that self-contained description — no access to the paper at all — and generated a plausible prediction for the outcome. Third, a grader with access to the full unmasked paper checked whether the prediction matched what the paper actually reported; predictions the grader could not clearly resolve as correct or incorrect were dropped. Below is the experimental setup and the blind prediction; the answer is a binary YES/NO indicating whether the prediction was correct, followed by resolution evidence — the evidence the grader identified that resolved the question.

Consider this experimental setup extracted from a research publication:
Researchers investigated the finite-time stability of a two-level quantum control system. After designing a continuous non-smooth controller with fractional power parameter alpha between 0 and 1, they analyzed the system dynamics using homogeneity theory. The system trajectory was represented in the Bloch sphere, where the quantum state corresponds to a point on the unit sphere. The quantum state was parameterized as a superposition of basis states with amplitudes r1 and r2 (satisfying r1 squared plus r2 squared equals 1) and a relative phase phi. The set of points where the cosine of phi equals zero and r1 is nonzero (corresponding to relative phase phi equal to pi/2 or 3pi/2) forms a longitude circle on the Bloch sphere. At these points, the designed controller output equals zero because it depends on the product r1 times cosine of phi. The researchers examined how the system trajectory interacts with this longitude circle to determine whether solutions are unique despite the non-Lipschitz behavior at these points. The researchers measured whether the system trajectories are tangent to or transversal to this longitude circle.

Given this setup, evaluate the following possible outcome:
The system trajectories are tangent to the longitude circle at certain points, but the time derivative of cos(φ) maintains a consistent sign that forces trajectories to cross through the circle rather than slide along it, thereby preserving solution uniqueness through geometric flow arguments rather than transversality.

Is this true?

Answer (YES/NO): NO